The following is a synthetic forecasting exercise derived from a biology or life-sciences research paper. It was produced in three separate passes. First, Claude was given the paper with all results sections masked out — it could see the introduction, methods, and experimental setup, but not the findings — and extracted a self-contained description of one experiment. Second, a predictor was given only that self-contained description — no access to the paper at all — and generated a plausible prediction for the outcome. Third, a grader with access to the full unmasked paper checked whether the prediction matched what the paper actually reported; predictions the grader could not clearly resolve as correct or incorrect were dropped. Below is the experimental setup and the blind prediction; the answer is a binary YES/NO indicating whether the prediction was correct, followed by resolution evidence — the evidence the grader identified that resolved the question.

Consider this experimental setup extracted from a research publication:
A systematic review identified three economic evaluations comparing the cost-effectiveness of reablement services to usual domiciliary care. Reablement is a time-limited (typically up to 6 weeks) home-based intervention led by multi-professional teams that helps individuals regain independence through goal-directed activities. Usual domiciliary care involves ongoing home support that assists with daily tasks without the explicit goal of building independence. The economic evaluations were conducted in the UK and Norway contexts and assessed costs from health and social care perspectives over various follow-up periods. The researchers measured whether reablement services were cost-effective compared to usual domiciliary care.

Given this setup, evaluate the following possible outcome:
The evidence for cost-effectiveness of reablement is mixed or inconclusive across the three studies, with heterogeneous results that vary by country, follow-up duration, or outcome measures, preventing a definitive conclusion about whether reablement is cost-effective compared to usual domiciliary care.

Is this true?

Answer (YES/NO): NO